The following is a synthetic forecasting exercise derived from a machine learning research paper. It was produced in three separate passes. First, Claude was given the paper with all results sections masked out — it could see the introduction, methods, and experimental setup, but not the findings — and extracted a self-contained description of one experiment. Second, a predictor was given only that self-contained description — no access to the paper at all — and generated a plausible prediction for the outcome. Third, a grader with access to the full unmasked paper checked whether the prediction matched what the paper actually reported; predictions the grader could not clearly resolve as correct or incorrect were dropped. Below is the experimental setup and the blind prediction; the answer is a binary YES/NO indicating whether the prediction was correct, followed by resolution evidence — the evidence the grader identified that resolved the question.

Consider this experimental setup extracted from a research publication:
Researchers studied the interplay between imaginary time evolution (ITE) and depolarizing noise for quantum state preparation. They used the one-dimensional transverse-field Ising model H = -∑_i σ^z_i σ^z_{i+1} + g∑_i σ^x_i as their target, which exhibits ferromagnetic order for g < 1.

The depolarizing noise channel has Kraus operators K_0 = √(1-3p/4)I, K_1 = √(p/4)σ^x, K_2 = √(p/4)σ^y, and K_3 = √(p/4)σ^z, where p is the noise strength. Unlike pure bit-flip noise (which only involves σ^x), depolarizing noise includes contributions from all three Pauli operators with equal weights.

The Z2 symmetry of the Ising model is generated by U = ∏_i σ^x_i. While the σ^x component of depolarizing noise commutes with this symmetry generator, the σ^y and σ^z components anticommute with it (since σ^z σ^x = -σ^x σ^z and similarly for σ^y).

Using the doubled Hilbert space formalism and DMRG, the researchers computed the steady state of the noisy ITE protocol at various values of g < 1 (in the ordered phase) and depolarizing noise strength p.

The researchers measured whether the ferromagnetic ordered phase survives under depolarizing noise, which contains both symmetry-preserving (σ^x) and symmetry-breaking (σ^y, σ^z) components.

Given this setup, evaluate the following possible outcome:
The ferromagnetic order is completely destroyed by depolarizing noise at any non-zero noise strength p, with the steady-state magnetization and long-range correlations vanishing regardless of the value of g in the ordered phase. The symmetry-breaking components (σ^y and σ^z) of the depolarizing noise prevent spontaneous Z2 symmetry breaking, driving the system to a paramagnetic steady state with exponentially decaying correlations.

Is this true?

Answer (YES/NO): NO